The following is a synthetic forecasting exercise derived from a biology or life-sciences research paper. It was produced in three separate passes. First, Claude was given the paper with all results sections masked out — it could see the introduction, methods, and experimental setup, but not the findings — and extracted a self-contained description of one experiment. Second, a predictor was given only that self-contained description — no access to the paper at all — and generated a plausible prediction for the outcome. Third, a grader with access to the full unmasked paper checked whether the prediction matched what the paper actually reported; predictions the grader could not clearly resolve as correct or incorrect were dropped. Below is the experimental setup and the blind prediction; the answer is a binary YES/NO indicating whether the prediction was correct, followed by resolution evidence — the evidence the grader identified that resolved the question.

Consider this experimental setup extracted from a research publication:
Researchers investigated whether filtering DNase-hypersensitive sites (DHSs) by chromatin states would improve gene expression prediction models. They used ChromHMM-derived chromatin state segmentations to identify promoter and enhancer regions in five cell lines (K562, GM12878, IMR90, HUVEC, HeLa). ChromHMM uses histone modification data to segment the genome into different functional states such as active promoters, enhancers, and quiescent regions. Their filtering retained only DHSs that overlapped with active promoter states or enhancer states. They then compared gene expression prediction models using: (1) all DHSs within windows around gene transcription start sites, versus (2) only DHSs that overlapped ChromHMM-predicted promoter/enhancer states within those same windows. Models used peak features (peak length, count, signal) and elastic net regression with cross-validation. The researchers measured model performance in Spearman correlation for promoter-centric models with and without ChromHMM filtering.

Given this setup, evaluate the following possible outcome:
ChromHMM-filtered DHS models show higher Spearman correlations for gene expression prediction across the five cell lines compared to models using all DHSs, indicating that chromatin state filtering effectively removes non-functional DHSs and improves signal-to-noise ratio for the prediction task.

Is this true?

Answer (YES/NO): NO